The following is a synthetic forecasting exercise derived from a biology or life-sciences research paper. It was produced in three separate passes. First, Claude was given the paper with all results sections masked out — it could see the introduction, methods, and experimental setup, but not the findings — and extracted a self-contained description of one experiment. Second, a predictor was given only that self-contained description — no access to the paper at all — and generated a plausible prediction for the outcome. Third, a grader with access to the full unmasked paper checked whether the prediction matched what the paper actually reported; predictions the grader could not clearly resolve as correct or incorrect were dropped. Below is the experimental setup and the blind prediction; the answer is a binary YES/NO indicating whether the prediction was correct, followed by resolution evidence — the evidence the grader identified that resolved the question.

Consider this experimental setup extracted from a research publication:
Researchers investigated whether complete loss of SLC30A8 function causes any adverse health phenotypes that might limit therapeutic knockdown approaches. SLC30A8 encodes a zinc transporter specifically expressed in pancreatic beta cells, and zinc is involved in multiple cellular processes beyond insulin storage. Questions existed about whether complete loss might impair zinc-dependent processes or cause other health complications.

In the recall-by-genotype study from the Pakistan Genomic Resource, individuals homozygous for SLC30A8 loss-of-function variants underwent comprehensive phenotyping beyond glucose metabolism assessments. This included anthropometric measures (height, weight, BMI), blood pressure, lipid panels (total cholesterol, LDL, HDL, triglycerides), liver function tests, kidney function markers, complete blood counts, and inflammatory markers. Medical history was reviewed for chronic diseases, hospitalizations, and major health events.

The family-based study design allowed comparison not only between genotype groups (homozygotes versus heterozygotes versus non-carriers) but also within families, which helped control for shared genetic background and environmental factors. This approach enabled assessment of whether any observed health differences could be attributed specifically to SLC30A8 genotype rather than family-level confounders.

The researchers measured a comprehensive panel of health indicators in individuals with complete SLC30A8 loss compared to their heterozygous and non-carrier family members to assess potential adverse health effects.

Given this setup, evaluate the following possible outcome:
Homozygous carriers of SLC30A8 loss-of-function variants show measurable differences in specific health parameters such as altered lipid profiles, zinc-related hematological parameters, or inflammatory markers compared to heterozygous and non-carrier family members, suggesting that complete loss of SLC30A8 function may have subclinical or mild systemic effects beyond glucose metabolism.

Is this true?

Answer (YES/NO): NO